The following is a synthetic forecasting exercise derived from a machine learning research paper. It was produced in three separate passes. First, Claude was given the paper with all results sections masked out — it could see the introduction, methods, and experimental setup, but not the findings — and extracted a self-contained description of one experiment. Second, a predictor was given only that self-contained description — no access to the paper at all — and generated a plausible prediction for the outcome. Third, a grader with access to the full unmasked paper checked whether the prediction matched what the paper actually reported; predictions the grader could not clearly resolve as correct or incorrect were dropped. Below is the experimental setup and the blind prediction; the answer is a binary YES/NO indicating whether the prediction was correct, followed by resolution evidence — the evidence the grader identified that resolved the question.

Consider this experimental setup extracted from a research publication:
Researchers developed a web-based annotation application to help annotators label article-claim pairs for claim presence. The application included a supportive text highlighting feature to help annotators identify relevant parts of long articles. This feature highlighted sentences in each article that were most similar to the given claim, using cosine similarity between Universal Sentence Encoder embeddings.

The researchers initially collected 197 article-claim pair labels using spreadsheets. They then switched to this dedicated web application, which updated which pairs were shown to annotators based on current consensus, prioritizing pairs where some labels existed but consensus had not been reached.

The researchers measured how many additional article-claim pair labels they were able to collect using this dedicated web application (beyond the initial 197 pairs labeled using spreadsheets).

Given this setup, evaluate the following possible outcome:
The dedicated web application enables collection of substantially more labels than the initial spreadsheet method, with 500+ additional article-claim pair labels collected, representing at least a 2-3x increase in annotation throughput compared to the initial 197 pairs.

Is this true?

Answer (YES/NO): NO